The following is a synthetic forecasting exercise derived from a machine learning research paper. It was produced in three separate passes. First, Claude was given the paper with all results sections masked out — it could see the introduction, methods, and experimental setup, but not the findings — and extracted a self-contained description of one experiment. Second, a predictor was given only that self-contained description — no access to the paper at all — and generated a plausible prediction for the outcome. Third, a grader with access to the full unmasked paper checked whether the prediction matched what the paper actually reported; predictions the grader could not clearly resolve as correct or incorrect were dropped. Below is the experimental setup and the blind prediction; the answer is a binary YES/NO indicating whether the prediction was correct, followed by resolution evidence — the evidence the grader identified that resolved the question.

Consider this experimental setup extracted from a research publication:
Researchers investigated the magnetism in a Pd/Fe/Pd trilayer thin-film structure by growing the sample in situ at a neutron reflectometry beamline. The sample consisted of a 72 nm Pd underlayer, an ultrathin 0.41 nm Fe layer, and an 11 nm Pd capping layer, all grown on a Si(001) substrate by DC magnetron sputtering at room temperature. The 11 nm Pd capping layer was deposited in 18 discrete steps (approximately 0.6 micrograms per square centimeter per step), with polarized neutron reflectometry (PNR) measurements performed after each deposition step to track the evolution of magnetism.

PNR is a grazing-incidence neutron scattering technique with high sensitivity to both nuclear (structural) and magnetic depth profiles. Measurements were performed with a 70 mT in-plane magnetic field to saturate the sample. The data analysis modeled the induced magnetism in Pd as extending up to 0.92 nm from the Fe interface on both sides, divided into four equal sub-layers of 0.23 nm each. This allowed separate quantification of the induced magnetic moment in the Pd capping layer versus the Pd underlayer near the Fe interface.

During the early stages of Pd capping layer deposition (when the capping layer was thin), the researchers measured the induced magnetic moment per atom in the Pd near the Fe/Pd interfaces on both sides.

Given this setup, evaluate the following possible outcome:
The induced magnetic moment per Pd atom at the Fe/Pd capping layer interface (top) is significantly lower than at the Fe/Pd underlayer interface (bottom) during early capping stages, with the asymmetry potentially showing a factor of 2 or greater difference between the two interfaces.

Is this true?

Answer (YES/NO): NO